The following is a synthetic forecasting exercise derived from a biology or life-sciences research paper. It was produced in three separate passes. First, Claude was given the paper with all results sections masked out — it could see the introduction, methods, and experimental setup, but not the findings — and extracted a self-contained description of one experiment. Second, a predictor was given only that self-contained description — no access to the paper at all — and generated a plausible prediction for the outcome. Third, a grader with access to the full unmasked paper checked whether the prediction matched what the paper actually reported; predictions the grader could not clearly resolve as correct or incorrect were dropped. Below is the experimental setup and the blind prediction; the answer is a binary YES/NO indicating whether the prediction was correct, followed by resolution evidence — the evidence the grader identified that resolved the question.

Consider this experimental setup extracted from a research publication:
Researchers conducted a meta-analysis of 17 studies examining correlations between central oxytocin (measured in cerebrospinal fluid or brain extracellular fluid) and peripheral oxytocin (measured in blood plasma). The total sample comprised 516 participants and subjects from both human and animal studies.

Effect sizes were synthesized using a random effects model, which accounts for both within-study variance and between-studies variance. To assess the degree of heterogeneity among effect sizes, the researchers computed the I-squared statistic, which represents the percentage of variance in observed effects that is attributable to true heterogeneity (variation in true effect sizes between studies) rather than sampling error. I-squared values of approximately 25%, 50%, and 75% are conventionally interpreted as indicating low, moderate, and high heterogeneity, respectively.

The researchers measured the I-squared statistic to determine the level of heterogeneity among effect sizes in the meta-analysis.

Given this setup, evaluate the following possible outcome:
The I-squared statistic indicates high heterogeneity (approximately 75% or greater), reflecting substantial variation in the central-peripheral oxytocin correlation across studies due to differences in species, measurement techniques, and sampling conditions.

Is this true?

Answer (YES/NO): NO